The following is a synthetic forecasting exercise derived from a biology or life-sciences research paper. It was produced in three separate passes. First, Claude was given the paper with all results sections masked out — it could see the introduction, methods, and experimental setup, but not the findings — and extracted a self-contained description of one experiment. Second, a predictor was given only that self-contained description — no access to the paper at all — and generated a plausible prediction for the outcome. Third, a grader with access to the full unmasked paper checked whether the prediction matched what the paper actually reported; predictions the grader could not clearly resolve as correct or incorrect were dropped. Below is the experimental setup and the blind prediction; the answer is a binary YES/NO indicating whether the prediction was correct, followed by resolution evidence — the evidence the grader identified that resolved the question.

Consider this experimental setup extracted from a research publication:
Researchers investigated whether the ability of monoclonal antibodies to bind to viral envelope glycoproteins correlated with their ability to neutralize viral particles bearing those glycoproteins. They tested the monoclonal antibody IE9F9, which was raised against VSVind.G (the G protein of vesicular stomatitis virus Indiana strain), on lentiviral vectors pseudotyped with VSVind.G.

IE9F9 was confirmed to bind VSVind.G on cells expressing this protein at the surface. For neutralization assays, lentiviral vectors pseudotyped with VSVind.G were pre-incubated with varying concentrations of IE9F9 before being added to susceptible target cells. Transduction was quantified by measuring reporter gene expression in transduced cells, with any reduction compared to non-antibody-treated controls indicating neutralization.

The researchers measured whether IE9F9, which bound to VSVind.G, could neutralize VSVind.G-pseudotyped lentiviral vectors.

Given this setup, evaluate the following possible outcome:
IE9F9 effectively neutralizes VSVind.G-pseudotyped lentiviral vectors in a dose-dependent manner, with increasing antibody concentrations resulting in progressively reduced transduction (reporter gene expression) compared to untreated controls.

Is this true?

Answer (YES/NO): YES